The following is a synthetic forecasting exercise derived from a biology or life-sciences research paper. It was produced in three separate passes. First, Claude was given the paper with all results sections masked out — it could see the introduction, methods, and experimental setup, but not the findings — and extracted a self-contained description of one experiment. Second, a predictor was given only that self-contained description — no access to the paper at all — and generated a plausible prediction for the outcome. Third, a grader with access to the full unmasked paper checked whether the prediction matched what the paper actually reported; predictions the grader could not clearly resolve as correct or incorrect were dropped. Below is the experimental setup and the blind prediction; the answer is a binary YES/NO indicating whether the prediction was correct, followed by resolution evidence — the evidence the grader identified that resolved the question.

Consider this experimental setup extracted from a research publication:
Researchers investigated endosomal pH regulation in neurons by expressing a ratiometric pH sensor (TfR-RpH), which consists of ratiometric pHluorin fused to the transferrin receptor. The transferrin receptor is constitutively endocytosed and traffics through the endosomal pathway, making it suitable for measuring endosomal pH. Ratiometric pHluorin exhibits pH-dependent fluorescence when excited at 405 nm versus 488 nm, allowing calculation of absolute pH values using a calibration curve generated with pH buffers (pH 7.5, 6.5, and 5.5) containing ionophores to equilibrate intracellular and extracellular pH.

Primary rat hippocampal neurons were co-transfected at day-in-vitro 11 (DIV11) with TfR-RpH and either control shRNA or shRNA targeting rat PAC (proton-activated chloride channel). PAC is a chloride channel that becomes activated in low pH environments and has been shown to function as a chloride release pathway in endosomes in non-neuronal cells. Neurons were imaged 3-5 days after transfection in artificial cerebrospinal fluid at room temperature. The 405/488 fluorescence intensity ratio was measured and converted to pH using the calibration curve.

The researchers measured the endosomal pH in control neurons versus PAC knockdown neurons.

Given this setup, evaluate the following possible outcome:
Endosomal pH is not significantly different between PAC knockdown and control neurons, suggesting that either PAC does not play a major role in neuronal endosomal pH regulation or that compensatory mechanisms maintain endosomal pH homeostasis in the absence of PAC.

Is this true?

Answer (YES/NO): NO